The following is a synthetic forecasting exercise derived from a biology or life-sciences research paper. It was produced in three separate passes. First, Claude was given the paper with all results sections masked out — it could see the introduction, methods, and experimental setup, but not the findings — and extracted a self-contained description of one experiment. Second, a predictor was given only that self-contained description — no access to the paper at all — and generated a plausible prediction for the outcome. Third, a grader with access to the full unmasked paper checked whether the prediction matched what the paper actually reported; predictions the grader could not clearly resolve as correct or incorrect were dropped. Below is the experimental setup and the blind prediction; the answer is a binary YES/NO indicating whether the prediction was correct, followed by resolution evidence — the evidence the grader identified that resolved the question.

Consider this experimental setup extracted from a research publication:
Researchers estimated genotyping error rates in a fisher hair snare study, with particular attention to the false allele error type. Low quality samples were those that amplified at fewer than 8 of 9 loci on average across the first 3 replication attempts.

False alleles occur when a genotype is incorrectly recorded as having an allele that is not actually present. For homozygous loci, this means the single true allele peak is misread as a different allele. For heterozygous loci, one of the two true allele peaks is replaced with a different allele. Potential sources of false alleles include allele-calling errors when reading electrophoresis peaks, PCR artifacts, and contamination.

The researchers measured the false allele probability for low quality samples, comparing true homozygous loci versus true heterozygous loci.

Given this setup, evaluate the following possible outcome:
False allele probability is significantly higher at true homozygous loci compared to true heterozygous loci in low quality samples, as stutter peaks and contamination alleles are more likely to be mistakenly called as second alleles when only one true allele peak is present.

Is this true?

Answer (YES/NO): NO